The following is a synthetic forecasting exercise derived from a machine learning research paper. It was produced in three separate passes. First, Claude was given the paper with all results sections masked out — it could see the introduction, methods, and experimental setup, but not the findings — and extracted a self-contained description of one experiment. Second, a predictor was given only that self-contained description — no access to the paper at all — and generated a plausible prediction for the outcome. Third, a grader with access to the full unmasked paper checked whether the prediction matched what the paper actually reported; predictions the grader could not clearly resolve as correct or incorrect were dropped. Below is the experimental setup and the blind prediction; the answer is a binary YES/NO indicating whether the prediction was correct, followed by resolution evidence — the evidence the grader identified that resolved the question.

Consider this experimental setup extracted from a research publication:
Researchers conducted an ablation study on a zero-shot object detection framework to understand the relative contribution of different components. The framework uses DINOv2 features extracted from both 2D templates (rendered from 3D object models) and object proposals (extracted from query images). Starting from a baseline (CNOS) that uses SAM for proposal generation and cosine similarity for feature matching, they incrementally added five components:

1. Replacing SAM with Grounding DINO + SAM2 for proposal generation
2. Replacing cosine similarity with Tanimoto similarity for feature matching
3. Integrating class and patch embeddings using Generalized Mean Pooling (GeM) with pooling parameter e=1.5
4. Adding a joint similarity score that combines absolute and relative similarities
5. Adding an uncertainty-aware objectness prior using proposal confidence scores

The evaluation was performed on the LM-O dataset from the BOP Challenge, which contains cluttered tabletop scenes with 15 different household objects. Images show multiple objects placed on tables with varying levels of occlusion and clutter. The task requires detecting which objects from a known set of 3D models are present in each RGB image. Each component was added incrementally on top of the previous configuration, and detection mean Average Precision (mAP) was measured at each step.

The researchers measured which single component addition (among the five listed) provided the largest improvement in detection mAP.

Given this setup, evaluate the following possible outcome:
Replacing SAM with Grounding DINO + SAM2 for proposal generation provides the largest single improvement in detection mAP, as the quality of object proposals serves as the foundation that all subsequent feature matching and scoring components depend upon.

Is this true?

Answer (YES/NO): YES